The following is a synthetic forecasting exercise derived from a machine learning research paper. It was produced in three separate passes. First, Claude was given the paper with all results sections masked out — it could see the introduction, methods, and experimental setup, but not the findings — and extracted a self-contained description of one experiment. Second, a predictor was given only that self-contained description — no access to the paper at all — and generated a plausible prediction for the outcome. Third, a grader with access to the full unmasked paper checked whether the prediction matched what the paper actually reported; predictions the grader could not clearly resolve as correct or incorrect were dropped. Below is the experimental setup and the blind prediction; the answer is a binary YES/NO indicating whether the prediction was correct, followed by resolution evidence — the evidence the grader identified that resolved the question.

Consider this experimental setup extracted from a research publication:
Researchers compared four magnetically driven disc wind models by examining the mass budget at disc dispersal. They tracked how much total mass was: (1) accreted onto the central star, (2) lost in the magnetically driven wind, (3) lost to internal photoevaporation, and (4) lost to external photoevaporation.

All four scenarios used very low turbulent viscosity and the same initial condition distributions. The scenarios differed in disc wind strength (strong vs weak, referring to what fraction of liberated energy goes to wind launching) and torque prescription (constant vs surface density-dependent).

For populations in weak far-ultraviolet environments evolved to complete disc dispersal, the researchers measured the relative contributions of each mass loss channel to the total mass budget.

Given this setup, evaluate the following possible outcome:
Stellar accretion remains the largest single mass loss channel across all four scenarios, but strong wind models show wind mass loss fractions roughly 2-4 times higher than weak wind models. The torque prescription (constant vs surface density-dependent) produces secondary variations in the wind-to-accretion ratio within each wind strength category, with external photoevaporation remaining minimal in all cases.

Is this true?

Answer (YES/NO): NO